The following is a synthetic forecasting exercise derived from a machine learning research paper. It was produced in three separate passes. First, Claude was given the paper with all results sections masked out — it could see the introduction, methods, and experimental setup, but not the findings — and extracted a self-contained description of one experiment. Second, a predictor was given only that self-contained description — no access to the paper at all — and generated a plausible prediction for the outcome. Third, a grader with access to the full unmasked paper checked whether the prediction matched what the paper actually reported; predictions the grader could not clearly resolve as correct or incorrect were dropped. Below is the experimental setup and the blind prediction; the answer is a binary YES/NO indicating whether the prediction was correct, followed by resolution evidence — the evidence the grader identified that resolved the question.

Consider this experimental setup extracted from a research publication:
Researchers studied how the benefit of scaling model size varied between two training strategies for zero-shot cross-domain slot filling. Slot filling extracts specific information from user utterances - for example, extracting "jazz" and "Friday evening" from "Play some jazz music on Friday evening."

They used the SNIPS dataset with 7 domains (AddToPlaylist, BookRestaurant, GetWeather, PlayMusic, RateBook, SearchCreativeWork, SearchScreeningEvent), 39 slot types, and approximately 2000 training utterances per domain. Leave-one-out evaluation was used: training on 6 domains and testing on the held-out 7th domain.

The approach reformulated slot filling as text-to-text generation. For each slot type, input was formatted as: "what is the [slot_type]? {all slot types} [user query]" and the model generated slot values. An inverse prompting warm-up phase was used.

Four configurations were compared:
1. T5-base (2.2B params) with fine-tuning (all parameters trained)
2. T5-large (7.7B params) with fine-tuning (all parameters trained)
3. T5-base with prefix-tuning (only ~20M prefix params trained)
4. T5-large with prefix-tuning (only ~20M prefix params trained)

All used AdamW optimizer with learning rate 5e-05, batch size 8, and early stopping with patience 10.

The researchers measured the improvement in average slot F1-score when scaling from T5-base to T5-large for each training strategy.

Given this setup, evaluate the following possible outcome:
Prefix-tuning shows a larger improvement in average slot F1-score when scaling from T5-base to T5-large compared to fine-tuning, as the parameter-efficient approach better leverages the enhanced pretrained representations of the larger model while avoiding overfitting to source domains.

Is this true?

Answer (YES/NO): NO